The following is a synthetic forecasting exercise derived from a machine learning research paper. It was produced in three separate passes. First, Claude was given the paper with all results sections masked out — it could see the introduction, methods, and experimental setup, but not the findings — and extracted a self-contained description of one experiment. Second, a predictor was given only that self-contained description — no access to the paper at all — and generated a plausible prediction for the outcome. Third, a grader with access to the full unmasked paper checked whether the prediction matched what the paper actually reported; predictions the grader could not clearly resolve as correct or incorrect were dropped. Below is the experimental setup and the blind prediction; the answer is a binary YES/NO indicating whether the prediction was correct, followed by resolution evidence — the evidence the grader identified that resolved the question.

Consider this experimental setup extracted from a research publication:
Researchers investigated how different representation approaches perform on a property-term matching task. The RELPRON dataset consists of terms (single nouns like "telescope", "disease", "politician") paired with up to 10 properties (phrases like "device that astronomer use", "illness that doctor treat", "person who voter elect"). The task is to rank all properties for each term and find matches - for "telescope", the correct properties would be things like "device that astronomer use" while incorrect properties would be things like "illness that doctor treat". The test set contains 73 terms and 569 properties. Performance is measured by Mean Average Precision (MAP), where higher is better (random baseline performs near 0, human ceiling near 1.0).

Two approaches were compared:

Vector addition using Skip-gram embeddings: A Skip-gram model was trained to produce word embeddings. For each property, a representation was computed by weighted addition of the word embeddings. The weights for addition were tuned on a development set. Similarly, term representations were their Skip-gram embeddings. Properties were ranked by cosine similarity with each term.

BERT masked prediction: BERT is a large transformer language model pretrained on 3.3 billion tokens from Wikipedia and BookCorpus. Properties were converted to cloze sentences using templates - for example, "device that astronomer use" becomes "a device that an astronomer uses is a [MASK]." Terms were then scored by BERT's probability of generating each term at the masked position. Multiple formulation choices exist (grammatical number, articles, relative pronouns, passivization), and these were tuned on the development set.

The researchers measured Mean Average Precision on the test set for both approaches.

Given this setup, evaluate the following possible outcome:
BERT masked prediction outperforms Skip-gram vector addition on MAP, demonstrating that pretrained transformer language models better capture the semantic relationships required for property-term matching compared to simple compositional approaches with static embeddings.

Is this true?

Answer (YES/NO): NO